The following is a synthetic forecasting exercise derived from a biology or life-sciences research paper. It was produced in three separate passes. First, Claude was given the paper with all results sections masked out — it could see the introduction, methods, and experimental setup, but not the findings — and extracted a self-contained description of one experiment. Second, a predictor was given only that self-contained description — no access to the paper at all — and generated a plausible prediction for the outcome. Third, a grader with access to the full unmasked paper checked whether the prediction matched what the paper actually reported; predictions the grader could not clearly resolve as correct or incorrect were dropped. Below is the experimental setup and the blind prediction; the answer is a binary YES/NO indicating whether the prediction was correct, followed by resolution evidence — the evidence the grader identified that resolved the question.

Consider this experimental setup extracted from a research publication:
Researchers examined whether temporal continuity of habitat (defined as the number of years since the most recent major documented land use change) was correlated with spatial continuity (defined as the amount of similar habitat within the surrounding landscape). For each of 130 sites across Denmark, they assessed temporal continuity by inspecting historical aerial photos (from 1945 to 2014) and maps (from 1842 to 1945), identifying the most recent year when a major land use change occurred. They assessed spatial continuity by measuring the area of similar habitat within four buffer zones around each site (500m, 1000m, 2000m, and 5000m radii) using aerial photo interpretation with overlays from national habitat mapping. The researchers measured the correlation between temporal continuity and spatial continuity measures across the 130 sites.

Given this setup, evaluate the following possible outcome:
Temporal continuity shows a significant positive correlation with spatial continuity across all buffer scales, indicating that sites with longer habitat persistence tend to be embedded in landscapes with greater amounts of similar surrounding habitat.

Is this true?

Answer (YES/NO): NO